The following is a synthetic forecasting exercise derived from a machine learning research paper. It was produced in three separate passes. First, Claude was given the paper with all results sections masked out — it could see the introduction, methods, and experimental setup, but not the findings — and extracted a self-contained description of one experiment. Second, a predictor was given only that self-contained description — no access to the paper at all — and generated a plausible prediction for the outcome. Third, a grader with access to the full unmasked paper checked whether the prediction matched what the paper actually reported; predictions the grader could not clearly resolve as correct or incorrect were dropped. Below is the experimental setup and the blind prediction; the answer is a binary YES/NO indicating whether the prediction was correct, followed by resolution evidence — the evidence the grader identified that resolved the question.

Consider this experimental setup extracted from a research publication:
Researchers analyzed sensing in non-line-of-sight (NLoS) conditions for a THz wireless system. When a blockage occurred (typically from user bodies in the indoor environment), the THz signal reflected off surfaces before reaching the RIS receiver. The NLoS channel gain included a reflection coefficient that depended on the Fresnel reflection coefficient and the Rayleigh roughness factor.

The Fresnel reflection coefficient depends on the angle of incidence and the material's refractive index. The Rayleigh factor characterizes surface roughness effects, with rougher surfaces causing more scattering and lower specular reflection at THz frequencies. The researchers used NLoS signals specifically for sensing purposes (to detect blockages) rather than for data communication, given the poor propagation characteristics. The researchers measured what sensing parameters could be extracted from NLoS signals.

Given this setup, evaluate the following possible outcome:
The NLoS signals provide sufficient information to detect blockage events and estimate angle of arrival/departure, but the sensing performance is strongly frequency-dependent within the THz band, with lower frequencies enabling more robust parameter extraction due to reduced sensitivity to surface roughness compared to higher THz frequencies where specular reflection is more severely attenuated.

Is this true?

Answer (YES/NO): NO